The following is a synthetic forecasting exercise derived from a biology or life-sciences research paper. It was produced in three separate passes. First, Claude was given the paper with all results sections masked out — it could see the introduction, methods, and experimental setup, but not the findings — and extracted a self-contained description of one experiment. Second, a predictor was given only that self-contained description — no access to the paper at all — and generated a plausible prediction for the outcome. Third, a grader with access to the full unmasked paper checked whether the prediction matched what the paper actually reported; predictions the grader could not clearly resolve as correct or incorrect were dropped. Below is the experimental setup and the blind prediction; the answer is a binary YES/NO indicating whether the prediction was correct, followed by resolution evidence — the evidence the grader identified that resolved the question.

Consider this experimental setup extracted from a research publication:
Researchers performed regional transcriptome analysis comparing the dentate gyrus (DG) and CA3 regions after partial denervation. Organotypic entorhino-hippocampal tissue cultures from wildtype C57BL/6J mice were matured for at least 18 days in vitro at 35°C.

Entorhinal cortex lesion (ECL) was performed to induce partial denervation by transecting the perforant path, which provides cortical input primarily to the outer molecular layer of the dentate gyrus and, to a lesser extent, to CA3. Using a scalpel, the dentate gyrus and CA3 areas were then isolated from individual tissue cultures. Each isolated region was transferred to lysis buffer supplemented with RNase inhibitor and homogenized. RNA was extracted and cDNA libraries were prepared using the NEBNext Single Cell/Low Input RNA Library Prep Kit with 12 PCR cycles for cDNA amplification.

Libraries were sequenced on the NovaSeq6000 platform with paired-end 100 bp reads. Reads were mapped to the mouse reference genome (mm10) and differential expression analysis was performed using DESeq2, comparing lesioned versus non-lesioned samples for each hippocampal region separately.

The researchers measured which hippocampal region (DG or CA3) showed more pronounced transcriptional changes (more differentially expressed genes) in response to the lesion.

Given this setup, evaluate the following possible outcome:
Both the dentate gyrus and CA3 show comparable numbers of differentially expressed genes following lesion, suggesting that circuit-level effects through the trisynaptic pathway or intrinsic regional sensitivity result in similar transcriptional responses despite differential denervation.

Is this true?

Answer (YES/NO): YES